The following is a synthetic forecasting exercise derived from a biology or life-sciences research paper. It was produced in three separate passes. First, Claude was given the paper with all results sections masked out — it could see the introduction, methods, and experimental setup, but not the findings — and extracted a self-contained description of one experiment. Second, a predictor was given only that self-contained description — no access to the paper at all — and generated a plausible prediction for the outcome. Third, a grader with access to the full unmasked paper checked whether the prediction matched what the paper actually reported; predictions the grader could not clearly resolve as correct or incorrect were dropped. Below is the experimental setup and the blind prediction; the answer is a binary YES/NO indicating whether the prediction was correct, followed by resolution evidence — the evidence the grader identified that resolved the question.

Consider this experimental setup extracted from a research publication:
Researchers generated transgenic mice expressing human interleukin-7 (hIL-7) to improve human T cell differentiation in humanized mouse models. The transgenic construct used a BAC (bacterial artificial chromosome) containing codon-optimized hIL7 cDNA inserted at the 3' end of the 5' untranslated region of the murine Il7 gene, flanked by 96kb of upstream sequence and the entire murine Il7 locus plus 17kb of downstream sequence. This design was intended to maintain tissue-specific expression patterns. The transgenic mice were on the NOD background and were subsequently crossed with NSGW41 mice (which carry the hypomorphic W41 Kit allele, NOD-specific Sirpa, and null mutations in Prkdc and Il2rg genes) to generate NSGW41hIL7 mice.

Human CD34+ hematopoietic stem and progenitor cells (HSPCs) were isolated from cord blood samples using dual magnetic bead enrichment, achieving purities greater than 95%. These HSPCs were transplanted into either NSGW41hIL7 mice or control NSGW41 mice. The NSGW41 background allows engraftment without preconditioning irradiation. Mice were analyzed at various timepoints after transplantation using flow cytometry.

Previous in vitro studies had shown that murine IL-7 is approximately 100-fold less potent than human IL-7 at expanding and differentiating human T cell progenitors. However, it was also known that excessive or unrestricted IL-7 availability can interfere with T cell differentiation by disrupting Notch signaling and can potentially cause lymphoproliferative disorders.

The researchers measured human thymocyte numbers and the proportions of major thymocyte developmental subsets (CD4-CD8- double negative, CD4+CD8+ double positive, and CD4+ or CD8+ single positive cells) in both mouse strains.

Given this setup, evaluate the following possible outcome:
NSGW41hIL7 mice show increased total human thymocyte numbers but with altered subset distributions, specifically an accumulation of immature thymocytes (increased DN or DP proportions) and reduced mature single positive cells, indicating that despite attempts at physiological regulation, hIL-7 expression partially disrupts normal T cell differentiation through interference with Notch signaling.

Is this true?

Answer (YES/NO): NO